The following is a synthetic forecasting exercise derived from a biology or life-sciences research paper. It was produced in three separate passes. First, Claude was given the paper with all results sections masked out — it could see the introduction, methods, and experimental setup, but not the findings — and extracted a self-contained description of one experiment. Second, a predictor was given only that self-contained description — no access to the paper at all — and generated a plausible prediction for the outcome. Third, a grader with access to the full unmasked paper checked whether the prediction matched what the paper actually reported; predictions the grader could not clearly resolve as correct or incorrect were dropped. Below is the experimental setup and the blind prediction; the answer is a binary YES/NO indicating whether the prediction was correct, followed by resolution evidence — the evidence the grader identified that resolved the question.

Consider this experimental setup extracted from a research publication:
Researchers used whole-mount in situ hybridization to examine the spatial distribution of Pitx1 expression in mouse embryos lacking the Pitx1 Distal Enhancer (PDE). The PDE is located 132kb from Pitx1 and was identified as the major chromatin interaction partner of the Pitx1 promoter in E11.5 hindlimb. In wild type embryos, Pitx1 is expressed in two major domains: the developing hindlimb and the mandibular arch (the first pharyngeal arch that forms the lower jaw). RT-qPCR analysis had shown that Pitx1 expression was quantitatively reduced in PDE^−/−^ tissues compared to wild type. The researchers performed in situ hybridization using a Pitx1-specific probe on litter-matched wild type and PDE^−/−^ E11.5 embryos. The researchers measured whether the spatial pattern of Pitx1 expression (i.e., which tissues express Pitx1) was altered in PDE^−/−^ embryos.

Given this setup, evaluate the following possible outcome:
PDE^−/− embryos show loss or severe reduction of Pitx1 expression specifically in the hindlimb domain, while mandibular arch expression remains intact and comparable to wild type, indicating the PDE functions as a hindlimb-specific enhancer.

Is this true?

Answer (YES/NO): NO